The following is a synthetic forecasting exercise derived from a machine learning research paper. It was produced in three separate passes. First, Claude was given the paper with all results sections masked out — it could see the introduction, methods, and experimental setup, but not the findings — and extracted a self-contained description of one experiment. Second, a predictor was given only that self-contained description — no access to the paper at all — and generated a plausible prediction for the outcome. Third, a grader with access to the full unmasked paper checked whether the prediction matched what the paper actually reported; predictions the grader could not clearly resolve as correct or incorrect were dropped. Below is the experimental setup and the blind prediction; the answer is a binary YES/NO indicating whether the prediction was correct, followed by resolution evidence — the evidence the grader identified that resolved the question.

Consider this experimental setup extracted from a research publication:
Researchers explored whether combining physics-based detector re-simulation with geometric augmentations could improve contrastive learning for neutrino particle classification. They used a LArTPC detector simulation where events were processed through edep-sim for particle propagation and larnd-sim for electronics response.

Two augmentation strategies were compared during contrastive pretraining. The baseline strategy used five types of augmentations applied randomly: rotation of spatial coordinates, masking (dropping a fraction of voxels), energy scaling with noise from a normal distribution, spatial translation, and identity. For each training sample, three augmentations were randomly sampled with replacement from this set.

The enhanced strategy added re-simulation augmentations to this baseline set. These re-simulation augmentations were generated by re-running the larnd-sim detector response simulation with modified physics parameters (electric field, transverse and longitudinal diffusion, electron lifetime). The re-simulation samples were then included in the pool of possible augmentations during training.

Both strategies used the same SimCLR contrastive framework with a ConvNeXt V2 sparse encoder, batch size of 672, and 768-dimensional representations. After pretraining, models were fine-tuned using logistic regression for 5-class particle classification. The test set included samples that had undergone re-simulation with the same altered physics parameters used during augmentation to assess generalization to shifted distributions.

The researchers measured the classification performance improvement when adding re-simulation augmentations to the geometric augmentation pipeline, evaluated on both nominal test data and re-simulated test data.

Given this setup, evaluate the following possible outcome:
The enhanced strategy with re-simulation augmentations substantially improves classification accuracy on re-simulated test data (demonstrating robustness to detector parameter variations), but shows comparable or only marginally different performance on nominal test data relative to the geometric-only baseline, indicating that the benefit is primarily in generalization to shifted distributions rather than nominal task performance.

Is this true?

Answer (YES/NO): NO